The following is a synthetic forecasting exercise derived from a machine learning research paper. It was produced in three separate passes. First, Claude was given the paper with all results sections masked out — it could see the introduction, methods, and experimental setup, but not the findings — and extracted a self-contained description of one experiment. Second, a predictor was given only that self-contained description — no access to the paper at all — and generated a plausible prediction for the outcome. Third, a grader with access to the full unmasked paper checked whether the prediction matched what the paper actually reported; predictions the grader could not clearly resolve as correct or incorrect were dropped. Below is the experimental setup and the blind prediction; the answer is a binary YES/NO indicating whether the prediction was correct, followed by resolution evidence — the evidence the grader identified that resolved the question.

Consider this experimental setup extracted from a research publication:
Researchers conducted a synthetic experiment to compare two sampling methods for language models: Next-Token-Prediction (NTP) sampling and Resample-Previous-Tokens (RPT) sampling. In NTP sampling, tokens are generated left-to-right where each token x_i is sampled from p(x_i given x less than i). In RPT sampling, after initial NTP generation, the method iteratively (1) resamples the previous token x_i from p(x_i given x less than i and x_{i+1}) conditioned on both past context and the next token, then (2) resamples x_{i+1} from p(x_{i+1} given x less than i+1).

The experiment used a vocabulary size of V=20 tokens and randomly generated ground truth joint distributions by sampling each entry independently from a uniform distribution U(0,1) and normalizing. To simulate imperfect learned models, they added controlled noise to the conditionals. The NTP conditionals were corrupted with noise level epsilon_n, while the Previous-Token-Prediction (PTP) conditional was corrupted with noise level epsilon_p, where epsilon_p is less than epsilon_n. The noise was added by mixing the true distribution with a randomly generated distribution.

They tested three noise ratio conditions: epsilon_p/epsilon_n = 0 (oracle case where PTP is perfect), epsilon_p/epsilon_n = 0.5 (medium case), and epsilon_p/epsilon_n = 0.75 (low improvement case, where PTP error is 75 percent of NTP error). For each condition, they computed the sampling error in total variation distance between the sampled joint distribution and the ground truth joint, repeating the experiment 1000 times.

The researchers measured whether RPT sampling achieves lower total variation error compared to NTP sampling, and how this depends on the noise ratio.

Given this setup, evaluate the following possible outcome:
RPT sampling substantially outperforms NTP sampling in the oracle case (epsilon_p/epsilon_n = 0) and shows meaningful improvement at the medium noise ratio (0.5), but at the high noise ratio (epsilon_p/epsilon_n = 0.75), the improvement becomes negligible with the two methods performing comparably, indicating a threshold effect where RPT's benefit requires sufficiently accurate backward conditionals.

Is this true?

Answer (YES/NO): NO